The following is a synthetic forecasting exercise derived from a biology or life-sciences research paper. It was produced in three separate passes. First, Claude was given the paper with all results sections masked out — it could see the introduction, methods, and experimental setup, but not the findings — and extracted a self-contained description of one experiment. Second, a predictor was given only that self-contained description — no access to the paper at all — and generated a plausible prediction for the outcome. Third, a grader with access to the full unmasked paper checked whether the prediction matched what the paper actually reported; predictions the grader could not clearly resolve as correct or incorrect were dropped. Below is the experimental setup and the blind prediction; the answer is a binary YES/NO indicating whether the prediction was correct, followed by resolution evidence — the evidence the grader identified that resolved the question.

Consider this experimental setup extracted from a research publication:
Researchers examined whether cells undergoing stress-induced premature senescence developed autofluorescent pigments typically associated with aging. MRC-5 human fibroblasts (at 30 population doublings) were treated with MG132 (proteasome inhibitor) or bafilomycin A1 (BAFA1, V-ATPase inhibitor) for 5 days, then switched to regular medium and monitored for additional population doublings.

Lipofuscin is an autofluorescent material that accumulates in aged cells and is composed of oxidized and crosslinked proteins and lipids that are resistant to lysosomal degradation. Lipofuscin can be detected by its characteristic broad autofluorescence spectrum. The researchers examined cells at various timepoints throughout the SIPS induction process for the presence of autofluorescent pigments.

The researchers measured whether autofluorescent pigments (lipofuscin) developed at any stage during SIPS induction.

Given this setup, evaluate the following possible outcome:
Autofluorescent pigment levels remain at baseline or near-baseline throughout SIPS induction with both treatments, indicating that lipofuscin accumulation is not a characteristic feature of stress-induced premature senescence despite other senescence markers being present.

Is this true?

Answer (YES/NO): YES